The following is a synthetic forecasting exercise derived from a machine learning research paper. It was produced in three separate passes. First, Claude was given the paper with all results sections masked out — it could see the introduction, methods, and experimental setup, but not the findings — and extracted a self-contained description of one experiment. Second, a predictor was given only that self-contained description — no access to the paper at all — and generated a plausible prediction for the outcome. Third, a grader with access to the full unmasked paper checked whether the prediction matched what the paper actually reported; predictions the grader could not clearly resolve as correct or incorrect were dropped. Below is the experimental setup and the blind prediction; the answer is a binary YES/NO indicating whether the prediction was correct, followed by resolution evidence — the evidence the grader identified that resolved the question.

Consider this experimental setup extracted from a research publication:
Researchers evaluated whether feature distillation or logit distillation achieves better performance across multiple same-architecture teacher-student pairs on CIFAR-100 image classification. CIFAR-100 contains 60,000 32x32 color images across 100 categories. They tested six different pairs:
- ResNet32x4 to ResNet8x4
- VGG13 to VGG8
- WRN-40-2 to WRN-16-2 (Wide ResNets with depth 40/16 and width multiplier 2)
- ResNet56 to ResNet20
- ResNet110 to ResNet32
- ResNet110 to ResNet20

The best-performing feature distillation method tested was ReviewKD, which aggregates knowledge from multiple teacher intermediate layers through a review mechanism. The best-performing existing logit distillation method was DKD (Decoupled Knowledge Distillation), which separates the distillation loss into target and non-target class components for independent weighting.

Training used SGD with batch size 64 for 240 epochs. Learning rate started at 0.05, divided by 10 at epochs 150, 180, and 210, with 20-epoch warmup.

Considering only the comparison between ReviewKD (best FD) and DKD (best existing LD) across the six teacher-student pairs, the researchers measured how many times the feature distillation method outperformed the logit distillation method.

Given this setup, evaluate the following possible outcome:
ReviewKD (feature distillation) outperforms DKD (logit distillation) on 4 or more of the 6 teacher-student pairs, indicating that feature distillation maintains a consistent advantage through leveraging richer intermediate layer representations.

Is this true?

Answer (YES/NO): YES